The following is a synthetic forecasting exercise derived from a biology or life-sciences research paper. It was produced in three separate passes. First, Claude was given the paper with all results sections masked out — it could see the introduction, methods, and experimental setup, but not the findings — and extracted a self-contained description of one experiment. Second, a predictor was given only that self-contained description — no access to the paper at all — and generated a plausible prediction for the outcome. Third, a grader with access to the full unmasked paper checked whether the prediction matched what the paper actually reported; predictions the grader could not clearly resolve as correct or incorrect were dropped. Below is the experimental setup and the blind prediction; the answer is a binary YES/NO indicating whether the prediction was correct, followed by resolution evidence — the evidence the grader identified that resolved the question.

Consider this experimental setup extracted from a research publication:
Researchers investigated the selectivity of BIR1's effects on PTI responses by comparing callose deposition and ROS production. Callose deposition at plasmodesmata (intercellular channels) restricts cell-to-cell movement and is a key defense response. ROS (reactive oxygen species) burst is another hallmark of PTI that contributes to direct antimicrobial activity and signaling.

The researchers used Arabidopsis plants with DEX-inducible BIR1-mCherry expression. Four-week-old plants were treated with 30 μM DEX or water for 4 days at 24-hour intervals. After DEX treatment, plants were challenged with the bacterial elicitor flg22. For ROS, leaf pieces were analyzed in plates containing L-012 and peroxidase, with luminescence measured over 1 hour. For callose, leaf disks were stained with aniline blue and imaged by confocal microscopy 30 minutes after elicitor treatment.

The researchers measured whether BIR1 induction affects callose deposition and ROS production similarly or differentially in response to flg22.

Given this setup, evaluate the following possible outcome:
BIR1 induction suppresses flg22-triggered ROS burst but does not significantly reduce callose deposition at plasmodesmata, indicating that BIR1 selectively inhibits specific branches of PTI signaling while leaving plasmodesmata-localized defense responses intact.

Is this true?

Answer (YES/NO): NO